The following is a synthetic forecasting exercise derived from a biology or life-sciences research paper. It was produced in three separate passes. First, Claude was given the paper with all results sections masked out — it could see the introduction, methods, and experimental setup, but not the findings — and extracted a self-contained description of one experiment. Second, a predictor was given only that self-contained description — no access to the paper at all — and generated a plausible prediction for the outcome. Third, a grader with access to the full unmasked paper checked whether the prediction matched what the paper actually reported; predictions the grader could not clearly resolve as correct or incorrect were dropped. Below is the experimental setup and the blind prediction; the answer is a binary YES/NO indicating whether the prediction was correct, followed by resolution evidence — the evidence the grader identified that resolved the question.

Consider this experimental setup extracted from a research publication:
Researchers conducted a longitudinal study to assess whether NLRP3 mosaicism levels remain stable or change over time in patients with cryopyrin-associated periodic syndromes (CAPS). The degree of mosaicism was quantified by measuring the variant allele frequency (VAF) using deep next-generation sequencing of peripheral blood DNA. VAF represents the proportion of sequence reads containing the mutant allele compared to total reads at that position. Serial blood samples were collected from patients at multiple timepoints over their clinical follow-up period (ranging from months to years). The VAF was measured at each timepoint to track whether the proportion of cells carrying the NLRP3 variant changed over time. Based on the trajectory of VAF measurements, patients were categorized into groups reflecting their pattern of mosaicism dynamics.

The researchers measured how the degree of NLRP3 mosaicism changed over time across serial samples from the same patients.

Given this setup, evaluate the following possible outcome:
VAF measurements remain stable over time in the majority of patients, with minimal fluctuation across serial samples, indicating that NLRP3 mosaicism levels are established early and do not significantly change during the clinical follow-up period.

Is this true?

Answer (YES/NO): YES